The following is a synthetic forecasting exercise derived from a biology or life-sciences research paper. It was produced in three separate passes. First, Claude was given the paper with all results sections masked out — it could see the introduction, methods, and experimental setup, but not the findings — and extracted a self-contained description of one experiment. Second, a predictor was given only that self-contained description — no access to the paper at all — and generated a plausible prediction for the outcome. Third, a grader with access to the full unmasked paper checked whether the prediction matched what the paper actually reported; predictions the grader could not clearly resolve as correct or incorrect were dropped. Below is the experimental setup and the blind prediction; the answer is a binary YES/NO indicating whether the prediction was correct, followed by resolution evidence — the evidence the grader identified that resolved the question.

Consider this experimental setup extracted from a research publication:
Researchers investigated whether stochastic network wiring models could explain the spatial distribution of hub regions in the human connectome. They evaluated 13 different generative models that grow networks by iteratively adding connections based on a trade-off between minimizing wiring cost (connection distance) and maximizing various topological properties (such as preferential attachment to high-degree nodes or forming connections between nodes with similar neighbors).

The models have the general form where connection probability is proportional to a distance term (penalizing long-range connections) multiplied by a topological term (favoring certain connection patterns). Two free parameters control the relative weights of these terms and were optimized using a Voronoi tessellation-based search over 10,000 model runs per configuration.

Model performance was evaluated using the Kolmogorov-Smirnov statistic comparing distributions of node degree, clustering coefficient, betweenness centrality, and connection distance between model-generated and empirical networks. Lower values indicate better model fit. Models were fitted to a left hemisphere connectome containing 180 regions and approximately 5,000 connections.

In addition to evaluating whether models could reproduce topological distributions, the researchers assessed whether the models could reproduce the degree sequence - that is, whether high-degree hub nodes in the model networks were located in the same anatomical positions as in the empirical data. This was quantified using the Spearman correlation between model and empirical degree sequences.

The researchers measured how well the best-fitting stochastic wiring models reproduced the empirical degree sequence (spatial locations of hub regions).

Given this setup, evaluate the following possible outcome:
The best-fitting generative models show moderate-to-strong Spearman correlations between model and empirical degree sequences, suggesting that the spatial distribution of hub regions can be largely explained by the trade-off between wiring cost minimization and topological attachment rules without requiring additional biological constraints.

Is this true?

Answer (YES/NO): NO